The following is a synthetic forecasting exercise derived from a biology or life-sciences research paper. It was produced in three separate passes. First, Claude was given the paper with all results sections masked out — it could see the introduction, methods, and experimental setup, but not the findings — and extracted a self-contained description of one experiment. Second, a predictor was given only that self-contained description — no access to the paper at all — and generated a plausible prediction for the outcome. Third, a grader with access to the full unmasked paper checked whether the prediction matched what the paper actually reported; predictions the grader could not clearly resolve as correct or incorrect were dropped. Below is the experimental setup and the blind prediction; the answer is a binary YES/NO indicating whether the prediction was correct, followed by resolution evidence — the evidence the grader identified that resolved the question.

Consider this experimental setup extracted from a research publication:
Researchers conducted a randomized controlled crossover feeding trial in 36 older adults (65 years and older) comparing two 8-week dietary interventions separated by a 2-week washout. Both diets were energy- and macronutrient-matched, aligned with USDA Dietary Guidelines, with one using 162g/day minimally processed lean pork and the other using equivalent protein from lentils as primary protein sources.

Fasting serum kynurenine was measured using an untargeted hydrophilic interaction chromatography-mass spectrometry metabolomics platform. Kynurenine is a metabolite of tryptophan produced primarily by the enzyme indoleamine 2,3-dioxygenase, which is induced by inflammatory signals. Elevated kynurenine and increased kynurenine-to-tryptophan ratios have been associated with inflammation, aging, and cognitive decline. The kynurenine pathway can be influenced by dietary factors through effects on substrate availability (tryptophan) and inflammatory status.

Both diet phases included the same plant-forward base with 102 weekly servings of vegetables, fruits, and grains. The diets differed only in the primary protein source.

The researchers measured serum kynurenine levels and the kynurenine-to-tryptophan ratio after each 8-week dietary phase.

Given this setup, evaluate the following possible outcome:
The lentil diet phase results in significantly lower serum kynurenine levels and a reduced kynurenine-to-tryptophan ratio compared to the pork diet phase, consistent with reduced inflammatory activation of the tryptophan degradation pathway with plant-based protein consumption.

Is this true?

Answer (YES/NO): NO